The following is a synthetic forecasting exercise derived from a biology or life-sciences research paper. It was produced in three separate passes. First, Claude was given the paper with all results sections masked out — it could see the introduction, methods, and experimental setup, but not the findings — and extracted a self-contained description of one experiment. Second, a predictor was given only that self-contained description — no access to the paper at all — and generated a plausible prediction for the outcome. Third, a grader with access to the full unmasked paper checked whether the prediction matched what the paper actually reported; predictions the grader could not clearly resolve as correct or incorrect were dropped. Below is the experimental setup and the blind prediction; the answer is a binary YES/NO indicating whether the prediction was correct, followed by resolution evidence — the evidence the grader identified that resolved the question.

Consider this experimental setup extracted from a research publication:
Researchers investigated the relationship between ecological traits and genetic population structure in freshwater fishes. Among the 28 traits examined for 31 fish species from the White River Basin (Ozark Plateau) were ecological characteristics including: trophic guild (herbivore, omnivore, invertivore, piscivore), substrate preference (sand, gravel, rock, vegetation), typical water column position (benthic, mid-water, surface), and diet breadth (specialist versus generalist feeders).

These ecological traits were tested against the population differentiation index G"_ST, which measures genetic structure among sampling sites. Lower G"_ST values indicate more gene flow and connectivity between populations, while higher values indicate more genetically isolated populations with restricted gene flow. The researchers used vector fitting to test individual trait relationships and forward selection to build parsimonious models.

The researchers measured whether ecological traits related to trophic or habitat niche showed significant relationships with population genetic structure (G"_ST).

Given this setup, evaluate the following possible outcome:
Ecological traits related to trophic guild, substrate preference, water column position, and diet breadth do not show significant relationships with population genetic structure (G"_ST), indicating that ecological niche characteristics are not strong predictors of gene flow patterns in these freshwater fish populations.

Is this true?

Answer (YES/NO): NO